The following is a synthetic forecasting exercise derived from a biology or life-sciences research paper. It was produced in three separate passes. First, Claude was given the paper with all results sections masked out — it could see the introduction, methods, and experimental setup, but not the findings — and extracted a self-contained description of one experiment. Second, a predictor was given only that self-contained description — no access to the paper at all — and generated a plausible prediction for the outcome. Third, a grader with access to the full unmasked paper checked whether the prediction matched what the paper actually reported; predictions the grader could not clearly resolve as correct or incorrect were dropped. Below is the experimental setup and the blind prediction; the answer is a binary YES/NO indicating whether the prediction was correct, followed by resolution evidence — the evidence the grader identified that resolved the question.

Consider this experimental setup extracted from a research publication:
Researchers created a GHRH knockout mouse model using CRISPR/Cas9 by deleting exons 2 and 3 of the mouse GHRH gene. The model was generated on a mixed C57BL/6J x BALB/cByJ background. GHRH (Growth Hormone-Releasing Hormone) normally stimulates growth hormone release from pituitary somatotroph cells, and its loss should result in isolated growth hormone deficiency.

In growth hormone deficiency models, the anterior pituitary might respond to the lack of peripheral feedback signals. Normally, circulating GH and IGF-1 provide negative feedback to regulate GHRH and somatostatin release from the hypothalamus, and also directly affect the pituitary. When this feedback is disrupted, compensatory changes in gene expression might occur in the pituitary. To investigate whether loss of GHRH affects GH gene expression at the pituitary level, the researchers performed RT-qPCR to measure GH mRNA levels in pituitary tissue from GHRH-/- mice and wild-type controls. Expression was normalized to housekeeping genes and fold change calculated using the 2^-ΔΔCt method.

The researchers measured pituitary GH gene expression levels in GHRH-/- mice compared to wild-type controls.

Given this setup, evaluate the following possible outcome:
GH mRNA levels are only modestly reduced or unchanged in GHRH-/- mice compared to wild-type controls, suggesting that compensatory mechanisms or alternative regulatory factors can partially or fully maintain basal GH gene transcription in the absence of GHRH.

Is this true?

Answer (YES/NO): NO